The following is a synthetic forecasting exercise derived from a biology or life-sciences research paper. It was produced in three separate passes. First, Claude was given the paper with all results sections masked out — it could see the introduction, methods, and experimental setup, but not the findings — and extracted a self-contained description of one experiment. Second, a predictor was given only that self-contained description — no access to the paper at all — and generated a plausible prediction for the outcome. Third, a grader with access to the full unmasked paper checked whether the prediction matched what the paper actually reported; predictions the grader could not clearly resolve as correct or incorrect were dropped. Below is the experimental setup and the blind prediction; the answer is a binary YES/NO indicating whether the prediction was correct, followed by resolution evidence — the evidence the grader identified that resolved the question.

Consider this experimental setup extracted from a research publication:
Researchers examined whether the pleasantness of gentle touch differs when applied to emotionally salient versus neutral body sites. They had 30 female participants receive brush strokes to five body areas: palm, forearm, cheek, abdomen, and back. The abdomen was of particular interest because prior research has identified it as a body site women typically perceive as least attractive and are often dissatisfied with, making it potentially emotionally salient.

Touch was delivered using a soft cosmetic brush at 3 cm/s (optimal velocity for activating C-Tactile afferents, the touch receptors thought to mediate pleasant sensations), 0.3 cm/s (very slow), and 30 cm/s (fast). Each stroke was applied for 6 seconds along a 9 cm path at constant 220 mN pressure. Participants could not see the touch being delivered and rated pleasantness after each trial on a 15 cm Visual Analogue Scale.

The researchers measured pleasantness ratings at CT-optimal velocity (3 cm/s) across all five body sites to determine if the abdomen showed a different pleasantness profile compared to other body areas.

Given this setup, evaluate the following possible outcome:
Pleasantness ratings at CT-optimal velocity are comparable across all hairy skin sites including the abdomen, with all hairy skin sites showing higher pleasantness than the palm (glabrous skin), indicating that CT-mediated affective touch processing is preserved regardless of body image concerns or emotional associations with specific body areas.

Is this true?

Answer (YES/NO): NO